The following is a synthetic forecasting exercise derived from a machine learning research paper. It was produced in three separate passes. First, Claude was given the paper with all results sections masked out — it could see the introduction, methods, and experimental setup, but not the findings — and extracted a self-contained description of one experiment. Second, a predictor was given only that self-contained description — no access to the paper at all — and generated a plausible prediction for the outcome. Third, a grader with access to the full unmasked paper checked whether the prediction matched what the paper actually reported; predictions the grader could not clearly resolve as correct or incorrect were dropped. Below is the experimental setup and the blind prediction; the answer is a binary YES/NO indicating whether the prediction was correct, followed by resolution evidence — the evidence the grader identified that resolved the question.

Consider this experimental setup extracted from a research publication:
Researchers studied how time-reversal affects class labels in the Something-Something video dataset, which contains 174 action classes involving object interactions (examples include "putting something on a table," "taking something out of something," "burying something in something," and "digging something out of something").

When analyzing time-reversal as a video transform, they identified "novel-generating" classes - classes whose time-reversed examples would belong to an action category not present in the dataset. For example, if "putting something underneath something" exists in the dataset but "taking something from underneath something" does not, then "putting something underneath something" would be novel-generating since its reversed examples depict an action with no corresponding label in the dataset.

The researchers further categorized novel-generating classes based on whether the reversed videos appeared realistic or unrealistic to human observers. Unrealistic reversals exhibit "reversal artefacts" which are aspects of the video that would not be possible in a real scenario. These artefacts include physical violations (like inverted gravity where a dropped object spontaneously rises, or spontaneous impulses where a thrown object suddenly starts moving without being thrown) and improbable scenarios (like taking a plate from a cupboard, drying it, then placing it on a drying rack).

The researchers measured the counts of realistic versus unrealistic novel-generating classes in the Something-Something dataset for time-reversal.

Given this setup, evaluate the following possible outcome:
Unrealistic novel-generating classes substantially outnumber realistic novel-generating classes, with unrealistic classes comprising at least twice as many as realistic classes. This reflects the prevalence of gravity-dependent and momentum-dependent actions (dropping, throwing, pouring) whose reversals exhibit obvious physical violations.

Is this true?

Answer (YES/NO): YES